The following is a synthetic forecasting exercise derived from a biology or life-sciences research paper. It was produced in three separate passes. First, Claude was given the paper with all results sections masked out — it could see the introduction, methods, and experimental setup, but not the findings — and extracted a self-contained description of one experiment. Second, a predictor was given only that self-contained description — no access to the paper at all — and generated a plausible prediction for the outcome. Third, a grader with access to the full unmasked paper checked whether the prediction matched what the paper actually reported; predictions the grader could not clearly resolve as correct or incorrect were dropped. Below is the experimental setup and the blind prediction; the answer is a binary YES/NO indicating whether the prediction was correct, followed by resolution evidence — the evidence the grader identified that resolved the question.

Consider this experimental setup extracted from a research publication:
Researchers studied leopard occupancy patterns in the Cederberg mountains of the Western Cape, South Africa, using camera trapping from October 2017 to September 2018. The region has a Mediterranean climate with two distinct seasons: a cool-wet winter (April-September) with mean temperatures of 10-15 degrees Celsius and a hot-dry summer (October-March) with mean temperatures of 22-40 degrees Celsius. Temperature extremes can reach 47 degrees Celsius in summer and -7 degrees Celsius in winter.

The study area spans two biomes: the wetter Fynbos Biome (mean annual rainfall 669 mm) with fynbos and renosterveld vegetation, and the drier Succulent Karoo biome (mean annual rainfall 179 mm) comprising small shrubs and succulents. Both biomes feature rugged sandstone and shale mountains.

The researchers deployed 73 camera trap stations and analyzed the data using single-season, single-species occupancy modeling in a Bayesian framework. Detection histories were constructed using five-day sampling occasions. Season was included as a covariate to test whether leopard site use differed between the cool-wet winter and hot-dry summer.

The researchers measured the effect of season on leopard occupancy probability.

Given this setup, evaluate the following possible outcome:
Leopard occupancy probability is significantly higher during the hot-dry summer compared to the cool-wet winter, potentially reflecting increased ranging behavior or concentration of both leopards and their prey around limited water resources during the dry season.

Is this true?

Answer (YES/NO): NO